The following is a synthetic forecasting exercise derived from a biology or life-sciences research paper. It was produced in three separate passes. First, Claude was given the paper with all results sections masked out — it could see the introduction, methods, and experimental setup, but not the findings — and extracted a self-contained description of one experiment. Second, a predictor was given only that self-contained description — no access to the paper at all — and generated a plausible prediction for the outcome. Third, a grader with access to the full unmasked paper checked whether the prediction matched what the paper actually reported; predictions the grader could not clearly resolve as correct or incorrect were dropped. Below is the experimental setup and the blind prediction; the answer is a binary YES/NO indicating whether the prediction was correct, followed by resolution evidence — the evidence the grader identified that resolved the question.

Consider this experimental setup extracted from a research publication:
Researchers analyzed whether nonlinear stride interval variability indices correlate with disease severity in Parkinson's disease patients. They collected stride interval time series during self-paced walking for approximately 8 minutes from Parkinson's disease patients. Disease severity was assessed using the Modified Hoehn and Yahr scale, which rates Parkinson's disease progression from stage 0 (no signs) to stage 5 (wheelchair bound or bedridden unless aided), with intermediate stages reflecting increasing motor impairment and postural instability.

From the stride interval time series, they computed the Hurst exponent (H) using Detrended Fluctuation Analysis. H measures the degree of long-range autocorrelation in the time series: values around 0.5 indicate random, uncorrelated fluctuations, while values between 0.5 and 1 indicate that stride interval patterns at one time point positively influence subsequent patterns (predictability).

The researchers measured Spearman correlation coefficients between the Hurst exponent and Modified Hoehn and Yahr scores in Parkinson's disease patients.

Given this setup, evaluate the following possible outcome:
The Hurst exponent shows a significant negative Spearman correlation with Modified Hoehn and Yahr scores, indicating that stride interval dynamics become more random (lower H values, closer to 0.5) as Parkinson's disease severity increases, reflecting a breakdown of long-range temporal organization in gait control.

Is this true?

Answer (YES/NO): YES